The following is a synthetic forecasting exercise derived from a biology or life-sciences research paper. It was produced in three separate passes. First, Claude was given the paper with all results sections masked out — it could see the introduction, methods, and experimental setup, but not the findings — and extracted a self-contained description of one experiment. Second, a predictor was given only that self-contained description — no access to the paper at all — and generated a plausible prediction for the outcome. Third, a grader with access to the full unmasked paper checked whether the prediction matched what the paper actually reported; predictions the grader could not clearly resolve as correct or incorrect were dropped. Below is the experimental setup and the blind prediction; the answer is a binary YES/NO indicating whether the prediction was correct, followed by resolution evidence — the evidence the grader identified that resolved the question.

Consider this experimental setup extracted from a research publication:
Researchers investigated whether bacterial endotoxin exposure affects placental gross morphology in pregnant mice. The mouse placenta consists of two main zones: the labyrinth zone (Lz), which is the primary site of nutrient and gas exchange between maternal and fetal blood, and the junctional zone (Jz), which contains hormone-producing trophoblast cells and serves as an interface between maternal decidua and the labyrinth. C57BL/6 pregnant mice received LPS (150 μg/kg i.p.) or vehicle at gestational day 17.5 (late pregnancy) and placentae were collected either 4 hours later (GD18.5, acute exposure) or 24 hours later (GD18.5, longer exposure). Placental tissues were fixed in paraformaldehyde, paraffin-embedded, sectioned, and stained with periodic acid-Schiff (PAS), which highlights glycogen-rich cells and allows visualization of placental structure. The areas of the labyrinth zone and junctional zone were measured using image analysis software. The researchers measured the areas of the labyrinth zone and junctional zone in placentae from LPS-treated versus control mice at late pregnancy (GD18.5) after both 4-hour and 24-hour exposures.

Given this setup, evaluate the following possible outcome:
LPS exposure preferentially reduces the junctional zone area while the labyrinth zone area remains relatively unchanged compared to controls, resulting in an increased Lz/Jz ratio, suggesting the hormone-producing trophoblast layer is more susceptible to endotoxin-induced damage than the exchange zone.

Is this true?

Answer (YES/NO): NO